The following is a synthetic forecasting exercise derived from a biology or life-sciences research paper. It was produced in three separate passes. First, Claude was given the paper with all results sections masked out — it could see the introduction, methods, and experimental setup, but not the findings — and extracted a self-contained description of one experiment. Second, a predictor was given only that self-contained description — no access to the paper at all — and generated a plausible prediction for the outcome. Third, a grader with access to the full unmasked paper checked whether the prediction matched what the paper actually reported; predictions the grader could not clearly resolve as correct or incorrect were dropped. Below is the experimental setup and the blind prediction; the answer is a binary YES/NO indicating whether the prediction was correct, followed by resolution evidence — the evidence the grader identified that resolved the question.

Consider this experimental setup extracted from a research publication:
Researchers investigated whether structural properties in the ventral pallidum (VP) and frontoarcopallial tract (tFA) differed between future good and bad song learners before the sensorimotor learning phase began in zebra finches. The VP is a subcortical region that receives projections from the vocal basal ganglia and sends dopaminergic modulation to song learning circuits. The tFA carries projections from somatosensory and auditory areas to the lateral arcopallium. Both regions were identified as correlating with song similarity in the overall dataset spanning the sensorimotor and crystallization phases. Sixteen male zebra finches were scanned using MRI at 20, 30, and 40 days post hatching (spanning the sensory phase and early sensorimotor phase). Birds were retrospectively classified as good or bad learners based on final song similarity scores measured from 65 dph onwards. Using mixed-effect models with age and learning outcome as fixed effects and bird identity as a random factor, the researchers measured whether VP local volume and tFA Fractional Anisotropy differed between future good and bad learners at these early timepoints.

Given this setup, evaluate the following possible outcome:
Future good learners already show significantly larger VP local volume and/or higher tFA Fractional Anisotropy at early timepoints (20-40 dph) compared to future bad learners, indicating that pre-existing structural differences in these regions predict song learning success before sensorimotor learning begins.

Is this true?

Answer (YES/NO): NO